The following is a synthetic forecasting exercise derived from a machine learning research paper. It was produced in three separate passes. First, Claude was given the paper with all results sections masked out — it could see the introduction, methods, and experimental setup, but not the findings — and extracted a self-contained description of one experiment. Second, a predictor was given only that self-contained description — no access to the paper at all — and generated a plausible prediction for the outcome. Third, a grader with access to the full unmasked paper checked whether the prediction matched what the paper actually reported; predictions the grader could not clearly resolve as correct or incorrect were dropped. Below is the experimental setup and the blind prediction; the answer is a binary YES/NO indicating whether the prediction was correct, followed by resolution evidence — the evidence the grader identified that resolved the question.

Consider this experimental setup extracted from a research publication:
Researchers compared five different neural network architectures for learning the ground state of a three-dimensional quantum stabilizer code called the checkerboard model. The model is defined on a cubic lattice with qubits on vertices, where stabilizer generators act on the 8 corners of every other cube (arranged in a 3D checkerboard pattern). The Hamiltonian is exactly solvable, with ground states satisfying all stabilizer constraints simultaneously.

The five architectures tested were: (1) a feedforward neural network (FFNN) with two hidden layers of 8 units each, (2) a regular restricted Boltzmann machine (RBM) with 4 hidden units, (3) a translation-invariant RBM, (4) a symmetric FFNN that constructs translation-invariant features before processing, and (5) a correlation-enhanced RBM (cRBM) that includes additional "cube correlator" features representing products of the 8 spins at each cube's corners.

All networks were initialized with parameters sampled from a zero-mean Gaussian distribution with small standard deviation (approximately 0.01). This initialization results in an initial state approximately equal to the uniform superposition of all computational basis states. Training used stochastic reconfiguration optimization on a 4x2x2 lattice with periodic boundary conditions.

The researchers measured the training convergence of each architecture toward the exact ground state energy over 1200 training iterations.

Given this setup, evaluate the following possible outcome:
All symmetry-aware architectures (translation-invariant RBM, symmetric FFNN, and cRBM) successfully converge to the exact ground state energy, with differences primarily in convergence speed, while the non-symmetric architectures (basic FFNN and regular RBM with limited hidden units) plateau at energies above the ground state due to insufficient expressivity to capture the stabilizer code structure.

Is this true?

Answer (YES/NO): NO